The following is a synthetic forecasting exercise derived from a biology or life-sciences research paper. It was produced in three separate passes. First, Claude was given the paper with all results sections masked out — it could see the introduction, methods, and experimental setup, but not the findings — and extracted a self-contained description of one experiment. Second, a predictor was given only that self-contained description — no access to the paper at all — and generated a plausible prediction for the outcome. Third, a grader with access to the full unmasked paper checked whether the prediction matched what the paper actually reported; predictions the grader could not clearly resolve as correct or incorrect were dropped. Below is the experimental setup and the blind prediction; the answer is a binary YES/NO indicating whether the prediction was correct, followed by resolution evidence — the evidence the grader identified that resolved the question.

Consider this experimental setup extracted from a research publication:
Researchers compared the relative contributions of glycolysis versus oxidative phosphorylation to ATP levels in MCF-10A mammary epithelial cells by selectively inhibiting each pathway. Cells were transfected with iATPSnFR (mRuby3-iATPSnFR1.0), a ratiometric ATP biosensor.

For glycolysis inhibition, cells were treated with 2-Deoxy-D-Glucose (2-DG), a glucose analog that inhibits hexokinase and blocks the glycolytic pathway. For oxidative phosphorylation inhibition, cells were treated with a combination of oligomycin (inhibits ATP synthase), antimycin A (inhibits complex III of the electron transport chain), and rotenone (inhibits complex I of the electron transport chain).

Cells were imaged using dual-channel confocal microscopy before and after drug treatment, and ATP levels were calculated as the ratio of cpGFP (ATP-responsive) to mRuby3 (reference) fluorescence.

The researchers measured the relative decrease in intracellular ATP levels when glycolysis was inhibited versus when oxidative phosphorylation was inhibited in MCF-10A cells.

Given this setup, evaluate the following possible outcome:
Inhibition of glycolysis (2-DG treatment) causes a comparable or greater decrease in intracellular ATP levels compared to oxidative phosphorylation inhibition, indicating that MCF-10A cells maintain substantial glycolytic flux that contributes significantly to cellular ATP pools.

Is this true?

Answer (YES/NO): YES